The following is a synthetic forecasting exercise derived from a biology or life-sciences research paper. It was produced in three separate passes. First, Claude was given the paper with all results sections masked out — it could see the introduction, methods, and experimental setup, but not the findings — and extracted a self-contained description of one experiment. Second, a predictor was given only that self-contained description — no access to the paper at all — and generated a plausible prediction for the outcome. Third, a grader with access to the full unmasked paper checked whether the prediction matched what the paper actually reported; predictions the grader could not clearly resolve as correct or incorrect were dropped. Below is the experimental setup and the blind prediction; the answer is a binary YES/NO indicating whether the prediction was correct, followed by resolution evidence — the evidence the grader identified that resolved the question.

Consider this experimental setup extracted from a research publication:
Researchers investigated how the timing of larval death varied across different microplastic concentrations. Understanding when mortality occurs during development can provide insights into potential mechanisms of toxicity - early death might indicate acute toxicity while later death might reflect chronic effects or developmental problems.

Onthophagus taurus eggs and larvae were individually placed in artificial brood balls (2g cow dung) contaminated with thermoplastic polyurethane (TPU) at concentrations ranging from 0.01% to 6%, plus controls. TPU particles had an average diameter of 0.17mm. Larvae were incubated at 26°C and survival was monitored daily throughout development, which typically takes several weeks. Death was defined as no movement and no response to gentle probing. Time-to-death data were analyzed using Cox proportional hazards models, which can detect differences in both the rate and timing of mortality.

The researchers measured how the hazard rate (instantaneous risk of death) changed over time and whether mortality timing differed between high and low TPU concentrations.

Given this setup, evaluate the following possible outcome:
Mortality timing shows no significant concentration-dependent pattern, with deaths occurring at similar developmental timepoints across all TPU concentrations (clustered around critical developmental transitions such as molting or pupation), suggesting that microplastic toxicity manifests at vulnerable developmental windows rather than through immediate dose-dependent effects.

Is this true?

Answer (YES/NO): NO